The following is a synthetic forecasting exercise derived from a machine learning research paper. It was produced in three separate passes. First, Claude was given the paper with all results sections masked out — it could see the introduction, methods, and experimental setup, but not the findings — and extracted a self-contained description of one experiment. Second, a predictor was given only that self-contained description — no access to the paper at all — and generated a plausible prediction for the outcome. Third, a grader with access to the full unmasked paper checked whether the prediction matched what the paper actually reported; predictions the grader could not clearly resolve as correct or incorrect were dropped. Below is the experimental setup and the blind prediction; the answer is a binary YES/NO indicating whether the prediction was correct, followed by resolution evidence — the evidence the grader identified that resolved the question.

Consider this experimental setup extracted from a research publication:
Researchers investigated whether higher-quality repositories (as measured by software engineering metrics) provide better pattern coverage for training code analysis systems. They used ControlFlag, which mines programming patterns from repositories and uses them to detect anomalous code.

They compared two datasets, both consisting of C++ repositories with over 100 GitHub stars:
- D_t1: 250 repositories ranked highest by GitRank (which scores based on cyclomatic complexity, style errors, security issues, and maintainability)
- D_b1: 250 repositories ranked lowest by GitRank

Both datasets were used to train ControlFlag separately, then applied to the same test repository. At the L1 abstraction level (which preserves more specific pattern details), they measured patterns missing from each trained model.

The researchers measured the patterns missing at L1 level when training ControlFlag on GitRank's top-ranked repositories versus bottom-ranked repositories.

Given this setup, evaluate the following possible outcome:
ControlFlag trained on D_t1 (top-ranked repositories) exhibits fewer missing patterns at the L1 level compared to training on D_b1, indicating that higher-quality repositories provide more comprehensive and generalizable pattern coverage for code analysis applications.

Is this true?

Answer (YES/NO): YES